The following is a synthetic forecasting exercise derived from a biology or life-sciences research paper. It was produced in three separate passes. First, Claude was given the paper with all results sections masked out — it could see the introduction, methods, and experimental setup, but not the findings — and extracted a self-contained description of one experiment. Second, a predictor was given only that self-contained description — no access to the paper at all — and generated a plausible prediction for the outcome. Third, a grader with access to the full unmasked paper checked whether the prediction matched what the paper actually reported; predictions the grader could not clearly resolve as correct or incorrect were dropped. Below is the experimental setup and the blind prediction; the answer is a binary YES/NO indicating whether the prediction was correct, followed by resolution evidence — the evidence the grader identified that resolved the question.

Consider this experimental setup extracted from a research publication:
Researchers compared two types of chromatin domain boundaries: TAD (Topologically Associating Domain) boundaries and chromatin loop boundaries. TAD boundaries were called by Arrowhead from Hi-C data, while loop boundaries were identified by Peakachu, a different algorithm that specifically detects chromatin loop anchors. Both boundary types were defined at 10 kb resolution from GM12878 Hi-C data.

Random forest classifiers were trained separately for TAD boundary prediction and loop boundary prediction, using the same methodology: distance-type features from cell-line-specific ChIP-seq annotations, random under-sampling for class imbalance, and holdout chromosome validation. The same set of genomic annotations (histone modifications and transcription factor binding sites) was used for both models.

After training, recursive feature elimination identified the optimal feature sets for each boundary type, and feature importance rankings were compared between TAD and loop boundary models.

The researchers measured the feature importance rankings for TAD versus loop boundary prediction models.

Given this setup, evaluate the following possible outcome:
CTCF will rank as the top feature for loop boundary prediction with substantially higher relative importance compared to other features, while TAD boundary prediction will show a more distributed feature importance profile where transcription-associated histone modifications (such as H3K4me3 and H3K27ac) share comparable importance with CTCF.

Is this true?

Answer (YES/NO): NO